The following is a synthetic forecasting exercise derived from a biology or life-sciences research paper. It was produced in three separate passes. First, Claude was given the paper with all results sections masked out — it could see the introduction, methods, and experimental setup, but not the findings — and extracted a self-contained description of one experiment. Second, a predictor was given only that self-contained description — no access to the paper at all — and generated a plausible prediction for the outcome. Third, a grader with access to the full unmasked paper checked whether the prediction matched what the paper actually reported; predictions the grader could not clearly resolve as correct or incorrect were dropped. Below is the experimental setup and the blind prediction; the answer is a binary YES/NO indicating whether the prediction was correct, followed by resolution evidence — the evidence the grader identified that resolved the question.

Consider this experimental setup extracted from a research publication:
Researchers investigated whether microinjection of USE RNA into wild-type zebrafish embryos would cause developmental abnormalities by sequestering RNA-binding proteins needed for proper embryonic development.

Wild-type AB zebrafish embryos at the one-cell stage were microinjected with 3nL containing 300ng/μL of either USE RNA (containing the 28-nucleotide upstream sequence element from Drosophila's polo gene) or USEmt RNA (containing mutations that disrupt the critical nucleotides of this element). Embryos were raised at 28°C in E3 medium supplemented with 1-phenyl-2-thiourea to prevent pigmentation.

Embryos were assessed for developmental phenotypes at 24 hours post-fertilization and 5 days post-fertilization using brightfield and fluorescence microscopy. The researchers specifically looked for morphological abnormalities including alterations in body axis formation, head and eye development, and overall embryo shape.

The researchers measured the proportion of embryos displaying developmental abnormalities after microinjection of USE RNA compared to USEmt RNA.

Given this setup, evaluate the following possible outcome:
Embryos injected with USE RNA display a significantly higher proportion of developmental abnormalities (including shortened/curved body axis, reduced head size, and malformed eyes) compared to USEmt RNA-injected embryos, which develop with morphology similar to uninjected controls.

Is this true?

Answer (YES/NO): YES